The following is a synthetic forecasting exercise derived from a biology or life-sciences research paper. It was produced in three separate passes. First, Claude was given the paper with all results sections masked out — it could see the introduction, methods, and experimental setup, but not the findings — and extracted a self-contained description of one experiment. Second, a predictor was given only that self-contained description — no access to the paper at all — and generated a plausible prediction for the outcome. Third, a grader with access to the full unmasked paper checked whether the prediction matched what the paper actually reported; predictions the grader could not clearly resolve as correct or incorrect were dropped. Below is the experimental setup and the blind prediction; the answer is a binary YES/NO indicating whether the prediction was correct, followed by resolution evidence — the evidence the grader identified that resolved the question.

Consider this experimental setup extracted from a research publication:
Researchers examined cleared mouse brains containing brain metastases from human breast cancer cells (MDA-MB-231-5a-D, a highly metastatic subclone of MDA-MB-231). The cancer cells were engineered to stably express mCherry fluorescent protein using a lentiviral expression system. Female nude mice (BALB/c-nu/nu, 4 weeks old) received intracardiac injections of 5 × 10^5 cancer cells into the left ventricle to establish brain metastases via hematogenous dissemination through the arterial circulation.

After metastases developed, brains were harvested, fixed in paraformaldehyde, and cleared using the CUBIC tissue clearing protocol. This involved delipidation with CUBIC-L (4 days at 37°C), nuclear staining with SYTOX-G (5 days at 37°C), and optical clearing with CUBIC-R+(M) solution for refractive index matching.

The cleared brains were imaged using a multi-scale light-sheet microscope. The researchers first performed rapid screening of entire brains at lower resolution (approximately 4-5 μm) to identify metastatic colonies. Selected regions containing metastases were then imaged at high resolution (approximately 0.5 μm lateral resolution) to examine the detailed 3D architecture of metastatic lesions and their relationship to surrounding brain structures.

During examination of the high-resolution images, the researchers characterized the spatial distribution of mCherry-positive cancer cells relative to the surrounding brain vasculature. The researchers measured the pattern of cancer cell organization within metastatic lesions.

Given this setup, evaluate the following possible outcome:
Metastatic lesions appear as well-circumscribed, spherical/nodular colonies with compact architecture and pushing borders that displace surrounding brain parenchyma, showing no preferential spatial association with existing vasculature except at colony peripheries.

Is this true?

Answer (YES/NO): NO